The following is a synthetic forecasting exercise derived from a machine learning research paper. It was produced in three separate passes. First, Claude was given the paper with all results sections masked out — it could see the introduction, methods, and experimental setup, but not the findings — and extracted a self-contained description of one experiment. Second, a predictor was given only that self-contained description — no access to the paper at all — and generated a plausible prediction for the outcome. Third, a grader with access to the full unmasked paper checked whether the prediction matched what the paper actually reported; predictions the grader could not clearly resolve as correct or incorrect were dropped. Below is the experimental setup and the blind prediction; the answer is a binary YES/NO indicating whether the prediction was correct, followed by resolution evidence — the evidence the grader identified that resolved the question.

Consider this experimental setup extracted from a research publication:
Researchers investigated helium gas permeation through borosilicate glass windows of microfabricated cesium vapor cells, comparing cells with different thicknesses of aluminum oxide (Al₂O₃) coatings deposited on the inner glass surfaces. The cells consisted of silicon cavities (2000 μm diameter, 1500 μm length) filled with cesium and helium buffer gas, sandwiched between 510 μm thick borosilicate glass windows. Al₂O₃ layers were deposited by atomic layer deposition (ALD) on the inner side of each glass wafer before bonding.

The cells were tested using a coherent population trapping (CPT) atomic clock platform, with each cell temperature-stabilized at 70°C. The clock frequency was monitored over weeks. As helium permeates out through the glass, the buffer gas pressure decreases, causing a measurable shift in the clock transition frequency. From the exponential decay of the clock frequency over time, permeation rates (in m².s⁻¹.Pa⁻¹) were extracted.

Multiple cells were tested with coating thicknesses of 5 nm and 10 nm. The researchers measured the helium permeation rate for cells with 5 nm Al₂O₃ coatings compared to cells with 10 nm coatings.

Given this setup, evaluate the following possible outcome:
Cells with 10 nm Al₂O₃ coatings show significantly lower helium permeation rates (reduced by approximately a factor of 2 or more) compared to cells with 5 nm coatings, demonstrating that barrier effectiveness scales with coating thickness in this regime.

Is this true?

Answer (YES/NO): NO